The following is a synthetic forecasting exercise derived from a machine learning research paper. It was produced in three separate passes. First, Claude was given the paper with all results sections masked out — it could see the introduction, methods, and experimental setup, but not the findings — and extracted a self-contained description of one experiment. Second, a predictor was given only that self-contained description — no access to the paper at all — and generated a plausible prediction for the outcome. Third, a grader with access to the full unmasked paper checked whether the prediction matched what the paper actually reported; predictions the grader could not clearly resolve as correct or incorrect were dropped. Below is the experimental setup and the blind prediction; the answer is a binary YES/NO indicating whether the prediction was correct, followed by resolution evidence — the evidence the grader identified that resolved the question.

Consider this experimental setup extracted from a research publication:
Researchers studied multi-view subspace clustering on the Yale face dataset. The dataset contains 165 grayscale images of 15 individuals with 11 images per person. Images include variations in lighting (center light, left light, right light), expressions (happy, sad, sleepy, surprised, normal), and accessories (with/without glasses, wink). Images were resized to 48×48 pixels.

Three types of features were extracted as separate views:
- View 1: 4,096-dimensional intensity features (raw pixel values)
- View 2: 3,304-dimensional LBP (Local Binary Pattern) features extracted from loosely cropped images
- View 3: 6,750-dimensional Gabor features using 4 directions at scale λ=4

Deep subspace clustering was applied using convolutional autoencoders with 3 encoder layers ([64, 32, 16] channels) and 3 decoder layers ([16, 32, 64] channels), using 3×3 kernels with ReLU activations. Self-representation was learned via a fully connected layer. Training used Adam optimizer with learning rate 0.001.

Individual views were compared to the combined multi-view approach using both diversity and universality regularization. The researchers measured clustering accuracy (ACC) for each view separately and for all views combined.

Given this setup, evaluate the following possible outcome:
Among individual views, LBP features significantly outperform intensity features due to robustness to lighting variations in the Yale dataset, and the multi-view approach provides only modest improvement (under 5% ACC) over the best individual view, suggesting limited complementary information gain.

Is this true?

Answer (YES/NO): NO